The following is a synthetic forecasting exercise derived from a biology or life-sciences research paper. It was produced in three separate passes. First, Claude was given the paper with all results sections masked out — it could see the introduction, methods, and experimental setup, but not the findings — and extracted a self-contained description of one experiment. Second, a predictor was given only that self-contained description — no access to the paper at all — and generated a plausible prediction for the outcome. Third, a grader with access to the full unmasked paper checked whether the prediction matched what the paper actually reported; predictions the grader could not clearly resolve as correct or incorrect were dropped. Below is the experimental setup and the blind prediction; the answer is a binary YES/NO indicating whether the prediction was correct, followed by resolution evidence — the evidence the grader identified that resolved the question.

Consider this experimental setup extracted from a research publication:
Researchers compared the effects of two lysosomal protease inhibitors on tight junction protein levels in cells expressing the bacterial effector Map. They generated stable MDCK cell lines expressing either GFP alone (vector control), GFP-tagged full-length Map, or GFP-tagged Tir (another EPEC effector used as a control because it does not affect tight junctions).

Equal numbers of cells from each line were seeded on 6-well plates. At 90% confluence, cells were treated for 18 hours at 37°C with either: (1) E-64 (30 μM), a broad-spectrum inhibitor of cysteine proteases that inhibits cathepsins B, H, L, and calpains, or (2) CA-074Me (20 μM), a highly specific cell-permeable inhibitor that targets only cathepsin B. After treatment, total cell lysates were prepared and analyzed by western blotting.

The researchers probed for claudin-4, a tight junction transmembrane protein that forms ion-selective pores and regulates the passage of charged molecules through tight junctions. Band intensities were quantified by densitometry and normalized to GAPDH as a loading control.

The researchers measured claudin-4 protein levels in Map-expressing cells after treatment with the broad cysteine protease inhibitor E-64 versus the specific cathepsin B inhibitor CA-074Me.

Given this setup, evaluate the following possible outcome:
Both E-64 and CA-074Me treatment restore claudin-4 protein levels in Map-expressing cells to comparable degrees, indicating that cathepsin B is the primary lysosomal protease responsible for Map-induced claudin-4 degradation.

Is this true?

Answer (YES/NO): NO